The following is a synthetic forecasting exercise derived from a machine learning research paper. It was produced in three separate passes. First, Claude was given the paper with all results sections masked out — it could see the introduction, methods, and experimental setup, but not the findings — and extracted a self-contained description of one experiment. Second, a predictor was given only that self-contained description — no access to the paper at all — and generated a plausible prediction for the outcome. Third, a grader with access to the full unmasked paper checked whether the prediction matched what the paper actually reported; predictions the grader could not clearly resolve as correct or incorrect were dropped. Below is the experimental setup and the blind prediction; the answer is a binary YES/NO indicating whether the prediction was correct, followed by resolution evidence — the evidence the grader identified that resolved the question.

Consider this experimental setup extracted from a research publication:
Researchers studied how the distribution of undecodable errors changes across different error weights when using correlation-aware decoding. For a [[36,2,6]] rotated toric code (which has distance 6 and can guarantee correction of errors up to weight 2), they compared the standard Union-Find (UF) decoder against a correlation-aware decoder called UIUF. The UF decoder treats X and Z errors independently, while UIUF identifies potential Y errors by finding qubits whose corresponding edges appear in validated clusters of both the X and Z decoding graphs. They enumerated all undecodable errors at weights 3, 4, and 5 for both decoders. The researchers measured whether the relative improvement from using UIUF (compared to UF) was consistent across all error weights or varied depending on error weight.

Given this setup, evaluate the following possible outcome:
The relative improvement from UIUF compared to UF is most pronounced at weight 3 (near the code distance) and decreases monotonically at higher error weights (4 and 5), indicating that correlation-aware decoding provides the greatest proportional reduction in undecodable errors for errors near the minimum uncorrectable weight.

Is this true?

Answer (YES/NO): YES